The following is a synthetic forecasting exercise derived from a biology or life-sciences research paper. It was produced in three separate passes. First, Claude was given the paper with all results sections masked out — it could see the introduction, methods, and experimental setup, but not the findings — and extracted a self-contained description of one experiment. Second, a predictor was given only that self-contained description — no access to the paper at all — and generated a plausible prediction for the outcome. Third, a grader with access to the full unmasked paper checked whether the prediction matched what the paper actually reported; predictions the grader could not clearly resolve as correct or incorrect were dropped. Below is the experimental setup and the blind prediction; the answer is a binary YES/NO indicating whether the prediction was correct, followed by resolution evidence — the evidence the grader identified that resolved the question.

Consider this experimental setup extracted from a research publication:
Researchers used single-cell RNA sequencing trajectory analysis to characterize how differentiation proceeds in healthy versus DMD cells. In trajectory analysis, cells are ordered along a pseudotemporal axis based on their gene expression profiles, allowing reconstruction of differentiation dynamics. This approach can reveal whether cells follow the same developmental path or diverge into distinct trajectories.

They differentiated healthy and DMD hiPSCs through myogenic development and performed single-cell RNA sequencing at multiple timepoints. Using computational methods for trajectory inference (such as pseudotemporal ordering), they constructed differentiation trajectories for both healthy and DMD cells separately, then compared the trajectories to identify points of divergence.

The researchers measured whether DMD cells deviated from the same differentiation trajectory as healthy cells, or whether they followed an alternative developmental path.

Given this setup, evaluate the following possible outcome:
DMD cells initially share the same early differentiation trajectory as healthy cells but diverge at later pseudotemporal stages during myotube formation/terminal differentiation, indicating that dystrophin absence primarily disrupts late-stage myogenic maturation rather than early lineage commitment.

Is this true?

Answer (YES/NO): NO